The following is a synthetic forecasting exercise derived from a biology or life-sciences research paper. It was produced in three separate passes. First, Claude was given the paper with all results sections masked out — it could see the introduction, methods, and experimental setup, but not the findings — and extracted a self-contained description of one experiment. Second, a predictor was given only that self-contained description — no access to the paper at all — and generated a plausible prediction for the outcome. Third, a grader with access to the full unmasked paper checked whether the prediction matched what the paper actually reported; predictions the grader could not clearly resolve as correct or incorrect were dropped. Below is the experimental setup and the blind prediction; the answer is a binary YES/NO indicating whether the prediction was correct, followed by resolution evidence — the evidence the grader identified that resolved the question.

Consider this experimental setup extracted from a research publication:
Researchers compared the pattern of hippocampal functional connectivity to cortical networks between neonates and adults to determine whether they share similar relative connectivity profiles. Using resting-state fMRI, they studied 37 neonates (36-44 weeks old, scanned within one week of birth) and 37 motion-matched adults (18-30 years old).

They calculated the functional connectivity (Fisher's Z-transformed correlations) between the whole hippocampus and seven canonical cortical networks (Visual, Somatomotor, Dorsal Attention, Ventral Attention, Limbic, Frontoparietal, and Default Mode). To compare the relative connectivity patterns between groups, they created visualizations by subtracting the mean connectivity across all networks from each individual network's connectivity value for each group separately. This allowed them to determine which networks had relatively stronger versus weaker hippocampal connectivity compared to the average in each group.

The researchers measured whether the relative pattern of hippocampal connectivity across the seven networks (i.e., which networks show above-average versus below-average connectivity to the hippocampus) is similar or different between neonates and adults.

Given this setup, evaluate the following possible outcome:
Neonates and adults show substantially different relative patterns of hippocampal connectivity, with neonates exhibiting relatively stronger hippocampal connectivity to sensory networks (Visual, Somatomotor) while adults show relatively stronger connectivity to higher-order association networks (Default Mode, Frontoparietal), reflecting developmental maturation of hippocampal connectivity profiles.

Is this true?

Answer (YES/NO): NO